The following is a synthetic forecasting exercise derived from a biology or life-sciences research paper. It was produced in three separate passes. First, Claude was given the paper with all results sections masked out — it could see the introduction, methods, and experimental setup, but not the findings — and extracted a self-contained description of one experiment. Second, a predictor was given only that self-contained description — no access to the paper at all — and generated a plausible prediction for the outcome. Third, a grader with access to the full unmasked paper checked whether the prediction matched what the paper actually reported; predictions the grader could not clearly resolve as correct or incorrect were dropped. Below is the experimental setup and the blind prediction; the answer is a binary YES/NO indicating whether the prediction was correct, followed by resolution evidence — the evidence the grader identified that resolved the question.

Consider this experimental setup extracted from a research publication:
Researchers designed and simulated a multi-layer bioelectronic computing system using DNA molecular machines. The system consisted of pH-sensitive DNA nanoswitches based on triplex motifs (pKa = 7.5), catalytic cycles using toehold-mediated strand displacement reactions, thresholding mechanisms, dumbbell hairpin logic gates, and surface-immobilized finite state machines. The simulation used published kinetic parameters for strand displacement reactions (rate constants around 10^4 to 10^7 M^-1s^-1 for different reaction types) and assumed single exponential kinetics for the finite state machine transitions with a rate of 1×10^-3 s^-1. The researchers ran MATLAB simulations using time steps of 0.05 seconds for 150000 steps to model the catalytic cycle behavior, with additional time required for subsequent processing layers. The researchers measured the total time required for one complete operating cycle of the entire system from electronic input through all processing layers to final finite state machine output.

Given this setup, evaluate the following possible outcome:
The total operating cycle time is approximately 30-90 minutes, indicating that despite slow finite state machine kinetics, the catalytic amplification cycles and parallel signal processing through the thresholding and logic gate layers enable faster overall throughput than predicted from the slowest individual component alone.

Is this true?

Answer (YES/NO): NO